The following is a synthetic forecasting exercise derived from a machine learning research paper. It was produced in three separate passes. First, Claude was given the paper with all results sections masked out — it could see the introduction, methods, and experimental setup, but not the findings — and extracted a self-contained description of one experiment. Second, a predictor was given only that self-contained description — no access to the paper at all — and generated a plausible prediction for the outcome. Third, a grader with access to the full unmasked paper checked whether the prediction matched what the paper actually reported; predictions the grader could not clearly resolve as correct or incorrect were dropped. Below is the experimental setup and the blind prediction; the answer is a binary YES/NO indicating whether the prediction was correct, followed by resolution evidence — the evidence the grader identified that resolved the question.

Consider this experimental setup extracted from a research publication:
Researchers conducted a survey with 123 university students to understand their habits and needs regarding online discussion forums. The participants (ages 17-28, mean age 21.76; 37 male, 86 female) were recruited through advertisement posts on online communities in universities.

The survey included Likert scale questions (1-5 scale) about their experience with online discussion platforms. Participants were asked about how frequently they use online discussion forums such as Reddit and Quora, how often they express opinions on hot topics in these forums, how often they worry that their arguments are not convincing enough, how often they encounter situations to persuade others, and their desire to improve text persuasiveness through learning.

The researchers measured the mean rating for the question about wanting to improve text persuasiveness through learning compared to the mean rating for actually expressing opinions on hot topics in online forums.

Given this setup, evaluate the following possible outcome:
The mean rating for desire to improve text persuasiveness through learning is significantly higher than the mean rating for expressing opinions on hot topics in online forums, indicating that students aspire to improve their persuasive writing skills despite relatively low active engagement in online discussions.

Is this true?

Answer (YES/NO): NO